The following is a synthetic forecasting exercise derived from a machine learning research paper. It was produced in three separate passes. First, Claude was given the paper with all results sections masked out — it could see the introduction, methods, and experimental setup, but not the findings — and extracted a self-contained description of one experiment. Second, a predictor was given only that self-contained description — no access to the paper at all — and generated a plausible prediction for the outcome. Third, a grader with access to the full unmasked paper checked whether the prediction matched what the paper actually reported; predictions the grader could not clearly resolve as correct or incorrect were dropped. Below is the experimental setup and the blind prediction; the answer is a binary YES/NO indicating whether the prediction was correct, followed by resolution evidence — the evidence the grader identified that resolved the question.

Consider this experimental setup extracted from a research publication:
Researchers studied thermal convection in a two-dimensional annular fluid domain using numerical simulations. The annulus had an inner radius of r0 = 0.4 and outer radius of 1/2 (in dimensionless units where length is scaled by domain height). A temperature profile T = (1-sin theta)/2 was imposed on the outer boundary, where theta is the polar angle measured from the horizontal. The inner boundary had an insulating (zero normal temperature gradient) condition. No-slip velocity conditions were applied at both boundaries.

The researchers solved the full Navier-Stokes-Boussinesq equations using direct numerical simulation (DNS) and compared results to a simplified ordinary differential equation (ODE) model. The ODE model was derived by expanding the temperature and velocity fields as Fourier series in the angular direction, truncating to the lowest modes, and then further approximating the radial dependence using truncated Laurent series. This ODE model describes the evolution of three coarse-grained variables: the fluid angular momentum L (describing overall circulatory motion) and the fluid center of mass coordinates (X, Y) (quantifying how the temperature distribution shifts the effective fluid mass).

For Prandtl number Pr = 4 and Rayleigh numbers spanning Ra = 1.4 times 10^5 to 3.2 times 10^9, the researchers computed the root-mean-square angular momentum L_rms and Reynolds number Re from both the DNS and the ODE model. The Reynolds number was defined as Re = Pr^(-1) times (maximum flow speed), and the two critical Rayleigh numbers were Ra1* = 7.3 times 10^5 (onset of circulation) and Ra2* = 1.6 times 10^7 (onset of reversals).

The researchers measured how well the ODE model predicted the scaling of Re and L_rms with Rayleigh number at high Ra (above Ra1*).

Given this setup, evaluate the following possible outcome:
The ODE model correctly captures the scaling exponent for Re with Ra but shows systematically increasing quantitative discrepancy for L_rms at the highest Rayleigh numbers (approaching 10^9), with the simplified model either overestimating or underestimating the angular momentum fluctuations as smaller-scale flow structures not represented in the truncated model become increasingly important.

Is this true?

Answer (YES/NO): NO